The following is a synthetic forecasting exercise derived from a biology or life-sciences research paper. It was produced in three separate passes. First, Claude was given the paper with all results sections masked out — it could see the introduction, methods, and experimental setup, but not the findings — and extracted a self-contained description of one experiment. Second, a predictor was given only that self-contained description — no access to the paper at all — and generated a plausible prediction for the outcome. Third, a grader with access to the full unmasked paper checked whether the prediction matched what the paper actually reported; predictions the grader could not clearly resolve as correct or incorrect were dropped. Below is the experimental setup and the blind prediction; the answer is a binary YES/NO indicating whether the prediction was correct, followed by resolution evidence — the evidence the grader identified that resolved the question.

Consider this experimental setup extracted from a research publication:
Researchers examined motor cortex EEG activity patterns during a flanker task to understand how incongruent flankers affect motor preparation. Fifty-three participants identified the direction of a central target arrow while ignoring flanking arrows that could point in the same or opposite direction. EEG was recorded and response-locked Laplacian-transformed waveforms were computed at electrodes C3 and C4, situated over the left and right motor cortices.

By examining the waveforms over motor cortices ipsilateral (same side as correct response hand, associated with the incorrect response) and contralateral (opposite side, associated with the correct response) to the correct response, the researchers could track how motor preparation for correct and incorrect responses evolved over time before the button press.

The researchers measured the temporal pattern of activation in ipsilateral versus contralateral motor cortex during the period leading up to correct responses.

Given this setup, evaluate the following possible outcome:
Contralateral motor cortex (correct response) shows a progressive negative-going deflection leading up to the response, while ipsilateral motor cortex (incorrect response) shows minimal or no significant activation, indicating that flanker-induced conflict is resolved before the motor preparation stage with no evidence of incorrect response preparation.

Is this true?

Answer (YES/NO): NO